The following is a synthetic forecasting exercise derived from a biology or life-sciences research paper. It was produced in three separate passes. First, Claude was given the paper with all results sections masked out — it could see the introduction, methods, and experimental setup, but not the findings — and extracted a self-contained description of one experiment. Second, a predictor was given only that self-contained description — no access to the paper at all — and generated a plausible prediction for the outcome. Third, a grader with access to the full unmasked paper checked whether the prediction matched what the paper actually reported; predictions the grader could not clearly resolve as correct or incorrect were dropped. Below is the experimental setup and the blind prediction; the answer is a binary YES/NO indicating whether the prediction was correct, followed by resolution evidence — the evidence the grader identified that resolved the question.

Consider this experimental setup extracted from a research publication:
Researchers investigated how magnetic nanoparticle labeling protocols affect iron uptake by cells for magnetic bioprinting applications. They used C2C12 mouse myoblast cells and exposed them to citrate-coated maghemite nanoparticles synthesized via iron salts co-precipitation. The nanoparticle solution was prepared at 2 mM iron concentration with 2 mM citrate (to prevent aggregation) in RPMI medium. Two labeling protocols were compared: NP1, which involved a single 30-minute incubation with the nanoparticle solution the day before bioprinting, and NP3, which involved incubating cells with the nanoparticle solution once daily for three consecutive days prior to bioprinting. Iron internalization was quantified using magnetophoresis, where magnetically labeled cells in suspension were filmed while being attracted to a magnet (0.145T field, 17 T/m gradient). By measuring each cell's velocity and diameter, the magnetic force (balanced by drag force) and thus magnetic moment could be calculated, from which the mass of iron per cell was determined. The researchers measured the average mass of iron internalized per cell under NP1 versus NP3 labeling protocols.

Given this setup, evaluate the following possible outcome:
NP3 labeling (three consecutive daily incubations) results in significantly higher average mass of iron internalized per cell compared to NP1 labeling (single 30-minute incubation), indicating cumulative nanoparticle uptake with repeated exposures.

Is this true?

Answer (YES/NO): YES